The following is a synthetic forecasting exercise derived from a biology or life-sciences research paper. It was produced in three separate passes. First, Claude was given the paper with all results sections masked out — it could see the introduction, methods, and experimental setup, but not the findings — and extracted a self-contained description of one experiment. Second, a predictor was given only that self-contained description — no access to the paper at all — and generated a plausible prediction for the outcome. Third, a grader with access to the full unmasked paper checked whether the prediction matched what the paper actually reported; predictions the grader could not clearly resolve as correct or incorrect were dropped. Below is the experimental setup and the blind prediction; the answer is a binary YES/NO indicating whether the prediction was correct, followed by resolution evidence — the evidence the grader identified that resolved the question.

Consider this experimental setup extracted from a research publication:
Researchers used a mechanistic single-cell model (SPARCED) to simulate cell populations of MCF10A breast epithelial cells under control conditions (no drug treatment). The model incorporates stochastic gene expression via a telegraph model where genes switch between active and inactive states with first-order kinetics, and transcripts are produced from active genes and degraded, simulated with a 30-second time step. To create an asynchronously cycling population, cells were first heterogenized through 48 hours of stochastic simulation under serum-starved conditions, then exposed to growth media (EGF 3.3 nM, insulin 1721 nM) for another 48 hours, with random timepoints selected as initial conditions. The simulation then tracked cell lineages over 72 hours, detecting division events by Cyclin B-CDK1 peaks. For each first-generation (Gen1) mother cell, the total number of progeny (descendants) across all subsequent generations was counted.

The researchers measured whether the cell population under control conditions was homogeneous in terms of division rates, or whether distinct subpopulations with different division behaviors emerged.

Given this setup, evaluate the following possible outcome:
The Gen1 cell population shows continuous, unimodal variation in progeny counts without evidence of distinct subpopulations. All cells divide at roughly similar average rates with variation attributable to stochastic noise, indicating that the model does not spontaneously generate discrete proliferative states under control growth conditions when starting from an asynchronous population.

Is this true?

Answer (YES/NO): NO